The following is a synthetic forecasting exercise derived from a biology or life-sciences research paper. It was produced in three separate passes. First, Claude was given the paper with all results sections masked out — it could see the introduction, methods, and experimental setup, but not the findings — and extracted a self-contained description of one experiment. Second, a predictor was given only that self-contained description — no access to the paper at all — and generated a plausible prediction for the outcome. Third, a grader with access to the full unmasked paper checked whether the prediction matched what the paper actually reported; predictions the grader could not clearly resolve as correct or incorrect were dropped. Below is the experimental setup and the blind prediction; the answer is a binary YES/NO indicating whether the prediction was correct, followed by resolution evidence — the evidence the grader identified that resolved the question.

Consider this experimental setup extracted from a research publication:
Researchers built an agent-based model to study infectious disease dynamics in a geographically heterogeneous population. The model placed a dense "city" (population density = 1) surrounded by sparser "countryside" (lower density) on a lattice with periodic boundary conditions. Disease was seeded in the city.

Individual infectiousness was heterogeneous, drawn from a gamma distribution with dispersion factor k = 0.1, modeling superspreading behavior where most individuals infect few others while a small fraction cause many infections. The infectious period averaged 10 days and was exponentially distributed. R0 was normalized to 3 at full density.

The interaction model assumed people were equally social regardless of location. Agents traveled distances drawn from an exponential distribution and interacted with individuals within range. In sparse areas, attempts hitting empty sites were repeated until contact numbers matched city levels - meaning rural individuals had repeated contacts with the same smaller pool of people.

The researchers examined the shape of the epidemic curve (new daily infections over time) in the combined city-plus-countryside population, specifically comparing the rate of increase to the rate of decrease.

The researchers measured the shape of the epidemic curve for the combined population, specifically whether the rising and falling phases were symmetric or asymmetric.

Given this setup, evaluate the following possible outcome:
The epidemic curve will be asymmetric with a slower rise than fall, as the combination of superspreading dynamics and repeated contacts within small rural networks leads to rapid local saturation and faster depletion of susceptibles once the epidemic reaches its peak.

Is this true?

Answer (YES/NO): NO